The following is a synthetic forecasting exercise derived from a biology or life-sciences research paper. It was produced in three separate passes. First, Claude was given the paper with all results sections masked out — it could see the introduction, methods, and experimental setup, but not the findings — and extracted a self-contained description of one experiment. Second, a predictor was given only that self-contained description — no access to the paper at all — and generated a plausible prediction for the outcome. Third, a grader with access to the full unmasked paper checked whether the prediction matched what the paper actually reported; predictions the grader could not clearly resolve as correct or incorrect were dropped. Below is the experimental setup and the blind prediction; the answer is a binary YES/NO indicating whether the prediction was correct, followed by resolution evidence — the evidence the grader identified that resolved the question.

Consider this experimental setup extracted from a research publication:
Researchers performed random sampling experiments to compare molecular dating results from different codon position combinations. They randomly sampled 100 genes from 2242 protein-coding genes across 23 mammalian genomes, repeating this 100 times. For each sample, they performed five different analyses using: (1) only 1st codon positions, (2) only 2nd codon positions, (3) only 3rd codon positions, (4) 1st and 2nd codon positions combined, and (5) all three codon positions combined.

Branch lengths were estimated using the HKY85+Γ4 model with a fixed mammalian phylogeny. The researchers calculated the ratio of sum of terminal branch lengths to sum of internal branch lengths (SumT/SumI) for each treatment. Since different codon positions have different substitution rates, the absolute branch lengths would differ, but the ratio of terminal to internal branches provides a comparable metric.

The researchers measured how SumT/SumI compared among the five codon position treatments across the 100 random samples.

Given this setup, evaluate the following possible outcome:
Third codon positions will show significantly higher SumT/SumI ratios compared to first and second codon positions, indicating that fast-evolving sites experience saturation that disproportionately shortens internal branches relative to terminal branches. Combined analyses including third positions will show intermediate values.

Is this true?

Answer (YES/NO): NO